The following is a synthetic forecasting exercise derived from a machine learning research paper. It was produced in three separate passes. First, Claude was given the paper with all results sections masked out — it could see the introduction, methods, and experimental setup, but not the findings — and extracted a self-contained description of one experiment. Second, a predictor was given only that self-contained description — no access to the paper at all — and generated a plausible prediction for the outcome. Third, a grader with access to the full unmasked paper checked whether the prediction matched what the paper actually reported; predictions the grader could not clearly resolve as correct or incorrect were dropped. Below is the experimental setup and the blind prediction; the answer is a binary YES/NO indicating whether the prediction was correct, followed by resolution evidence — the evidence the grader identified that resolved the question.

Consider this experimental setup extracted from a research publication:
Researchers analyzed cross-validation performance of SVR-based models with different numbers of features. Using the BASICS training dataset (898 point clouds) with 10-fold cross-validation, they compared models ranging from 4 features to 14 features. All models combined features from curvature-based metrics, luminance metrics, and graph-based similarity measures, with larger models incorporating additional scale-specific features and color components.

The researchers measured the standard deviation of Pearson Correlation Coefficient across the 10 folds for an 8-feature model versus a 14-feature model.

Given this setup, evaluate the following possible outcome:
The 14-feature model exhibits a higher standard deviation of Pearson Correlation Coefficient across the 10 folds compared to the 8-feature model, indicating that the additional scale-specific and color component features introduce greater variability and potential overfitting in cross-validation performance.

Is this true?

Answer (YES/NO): NO